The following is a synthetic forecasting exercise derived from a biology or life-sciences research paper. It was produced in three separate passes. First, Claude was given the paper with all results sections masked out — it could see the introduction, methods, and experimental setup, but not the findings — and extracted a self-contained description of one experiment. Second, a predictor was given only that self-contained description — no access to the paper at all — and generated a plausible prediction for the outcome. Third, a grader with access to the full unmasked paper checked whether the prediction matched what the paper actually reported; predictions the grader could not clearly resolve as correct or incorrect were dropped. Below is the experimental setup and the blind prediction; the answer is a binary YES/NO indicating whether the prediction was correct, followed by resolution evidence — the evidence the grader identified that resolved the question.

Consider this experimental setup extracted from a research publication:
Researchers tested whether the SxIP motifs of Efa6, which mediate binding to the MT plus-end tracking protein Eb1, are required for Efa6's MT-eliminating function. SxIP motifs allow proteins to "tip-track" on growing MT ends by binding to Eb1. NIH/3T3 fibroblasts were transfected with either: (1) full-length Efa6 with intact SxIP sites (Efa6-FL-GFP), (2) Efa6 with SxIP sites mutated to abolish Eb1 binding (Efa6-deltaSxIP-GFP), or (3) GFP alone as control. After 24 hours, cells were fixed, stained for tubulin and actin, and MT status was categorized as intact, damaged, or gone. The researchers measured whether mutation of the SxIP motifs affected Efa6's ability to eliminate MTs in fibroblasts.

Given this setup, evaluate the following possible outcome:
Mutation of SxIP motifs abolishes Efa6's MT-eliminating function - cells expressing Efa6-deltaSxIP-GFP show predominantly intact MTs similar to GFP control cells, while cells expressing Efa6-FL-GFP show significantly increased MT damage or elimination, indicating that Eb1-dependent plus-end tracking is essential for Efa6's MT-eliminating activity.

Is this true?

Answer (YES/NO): NO